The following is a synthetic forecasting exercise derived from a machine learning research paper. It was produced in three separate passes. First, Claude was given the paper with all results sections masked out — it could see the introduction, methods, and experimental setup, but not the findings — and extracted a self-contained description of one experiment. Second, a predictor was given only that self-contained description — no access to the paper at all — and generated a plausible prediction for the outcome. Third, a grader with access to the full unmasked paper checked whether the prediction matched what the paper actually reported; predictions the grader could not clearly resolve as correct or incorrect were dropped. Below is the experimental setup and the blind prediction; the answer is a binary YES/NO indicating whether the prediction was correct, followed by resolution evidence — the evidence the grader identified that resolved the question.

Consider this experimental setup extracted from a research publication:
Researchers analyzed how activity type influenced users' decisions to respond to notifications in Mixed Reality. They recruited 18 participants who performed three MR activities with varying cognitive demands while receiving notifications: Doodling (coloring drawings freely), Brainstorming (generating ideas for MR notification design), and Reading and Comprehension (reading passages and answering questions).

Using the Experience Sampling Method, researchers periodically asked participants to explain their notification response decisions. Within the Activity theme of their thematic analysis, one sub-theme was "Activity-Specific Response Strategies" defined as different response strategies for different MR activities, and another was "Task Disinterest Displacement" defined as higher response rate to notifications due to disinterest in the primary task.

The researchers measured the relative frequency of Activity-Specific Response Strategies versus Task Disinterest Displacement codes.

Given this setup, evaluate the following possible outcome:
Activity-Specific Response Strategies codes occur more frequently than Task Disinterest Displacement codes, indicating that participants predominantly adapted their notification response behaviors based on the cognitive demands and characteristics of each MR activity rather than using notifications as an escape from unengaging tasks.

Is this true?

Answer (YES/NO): YES